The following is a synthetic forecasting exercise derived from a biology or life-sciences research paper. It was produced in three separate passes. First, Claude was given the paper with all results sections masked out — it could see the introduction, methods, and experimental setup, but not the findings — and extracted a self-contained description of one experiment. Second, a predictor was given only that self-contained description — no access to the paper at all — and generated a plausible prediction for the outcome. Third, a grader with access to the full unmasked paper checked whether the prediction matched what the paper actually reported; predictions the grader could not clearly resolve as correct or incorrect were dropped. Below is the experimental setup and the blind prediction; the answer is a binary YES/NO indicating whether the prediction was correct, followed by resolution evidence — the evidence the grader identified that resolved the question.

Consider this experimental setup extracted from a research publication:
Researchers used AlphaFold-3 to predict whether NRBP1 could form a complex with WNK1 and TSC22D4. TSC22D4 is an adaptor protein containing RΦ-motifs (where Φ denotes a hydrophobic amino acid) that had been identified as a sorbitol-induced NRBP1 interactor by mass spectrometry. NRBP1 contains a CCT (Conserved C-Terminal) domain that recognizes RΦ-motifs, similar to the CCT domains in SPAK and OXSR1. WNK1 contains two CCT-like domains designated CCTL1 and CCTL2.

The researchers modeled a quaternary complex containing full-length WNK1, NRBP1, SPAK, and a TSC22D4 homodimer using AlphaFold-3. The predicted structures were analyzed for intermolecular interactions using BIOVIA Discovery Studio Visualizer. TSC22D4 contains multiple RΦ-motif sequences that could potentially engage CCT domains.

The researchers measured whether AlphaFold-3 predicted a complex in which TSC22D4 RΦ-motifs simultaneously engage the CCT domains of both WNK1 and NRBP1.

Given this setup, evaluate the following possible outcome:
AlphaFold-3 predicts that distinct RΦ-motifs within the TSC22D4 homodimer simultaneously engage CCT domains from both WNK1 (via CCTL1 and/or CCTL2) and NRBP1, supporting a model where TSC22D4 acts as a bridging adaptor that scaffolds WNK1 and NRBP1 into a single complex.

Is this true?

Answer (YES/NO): YES